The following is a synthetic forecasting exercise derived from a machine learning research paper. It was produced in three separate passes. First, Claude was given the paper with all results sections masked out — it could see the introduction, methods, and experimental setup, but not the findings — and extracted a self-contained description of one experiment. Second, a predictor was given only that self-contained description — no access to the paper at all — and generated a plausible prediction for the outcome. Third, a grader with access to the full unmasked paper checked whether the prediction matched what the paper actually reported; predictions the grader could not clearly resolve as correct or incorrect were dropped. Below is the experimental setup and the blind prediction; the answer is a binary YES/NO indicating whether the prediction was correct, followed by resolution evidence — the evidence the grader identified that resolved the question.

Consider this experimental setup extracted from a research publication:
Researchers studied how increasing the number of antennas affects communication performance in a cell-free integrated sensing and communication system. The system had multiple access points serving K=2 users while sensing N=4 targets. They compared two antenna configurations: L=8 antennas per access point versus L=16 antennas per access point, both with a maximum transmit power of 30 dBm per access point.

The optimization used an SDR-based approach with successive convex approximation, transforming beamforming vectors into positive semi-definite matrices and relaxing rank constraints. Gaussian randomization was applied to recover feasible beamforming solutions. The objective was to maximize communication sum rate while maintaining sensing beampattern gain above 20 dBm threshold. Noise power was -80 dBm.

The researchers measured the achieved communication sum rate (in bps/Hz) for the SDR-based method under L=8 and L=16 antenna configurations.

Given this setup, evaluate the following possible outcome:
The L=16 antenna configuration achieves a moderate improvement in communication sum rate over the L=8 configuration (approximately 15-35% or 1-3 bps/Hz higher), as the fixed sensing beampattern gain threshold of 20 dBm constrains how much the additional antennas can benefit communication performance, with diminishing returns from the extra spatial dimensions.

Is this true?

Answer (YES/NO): NO